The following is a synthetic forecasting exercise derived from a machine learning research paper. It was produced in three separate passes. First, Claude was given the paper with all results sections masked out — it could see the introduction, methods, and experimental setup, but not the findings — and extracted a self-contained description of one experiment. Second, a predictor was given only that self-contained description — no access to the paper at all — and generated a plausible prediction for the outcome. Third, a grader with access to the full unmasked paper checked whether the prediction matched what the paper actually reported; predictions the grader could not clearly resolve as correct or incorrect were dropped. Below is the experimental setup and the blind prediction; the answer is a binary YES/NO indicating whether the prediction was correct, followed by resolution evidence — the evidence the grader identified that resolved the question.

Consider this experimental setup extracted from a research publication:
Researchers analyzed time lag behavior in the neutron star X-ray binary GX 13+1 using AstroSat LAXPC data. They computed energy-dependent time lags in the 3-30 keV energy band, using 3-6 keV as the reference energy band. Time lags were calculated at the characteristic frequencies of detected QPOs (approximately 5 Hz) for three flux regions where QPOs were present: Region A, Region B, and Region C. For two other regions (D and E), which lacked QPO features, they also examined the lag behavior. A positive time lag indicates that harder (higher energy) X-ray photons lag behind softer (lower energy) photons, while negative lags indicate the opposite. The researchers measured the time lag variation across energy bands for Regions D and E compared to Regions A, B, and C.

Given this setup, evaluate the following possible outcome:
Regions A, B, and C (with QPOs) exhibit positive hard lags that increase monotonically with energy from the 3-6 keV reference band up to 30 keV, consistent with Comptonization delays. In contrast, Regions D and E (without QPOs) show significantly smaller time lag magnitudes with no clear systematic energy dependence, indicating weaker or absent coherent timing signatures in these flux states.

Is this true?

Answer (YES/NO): NO